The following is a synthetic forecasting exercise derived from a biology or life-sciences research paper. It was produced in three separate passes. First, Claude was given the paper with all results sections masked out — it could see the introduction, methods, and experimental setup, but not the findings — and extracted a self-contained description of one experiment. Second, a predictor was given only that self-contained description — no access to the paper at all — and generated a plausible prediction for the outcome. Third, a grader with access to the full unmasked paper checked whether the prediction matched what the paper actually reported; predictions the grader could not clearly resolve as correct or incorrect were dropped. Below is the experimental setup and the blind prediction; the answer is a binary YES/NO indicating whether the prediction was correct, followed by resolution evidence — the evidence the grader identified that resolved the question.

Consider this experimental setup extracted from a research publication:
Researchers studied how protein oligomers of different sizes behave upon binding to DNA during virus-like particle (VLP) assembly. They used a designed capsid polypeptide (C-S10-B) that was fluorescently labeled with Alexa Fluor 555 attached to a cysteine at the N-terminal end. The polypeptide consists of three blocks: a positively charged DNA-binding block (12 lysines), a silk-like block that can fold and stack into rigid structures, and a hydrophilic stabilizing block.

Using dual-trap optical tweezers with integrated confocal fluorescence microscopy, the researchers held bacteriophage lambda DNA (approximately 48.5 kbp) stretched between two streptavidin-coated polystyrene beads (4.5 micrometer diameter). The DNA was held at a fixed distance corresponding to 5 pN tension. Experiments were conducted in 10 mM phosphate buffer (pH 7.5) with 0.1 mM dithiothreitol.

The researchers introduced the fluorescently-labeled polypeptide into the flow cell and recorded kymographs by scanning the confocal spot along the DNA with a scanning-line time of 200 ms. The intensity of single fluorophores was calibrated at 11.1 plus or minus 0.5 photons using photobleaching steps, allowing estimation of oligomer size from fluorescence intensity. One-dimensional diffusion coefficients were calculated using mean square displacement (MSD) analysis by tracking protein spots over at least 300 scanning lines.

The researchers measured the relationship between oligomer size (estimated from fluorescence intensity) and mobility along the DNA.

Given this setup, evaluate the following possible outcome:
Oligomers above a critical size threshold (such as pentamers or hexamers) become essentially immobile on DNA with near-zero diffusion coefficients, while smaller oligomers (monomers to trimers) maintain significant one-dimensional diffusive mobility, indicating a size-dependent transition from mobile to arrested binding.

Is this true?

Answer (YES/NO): YES